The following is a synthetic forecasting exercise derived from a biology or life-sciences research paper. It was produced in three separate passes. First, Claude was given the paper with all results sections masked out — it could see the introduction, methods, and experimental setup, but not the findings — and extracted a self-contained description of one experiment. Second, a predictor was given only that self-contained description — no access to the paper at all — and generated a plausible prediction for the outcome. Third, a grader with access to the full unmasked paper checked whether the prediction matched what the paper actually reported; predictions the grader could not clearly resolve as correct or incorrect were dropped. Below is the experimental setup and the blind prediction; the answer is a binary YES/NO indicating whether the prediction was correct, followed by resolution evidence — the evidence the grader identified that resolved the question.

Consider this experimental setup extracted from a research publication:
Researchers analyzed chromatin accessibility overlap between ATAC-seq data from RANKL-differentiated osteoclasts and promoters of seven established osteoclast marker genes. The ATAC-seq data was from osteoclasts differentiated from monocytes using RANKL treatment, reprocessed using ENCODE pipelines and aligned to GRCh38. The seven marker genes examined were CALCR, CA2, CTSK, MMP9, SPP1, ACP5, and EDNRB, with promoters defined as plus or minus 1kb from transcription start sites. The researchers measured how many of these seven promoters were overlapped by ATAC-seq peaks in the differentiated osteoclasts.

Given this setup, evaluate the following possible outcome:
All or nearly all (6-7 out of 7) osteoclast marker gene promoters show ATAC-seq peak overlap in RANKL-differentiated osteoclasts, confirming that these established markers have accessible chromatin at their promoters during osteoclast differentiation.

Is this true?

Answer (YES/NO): YES